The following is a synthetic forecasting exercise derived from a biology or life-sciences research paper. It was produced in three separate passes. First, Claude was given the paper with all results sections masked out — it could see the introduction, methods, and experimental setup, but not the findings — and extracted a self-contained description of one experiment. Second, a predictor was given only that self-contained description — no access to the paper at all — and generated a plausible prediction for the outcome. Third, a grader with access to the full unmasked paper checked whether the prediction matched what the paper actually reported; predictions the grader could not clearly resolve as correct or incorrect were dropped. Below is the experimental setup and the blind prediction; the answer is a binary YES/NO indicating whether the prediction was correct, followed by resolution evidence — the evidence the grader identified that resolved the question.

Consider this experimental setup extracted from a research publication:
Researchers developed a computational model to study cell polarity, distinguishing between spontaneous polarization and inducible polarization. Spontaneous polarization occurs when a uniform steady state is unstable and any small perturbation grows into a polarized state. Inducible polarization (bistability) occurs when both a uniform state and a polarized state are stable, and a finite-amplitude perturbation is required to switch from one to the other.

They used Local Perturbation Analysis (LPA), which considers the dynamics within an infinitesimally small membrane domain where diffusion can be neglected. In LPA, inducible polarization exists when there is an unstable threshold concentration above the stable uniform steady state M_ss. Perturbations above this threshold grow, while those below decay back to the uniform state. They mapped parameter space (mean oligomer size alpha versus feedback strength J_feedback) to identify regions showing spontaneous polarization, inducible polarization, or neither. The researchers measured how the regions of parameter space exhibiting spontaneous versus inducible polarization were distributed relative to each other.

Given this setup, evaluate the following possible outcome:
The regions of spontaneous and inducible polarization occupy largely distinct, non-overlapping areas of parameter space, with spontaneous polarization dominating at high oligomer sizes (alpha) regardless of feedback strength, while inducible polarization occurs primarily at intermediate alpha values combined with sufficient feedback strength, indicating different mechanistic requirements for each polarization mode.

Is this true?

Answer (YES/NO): NO